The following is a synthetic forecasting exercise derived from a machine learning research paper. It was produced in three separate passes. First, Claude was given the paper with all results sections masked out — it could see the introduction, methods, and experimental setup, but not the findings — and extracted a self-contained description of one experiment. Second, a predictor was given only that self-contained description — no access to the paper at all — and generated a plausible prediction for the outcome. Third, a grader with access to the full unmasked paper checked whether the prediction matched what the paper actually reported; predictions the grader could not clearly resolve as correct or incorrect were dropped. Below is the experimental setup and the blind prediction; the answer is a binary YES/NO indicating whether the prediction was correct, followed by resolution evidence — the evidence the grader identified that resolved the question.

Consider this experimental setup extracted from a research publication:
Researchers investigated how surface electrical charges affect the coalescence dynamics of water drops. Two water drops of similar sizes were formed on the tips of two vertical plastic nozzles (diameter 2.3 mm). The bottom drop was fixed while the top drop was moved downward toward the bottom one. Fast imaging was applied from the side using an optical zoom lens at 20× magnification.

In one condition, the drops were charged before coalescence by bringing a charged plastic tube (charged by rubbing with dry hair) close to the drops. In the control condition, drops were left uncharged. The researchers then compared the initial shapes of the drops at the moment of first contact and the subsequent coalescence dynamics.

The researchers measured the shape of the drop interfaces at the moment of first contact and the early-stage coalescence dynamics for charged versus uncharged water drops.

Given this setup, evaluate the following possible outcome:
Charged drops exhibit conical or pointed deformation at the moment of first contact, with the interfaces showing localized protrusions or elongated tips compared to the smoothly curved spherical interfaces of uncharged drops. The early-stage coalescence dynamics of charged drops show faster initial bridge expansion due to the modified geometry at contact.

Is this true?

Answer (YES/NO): NO